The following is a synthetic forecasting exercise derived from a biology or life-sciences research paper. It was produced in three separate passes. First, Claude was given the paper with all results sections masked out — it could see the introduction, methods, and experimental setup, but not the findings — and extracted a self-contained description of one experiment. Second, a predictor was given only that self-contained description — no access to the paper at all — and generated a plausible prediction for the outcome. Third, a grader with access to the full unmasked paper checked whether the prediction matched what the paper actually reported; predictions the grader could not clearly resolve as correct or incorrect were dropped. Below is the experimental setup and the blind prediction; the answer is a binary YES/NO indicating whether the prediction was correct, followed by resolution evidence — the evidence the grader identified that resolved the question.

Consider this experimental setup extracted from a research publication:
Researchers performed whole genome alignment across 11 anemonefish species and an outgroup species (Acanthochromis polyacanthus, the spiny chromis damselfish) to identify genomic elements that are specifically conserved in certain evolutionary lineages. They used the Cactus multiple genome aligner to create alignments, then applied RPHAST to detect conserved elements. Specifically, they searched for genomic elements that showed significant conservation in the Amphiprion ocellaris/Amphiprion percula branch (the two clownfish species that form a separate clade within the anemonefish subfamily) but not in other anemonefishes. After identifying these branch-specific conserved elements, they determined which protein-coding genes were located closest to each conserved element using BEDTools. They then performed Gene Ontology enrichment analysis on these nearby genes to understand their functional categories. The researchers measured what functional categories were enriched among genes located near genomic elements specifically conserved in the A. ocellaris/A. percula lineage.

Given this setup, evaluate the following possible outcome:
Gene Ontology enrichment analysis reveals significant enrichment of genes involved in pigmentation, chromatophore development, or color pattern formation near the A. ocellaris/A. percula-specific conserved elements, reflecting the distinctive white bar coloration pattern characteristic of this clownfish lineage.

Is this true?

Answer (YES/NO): NO